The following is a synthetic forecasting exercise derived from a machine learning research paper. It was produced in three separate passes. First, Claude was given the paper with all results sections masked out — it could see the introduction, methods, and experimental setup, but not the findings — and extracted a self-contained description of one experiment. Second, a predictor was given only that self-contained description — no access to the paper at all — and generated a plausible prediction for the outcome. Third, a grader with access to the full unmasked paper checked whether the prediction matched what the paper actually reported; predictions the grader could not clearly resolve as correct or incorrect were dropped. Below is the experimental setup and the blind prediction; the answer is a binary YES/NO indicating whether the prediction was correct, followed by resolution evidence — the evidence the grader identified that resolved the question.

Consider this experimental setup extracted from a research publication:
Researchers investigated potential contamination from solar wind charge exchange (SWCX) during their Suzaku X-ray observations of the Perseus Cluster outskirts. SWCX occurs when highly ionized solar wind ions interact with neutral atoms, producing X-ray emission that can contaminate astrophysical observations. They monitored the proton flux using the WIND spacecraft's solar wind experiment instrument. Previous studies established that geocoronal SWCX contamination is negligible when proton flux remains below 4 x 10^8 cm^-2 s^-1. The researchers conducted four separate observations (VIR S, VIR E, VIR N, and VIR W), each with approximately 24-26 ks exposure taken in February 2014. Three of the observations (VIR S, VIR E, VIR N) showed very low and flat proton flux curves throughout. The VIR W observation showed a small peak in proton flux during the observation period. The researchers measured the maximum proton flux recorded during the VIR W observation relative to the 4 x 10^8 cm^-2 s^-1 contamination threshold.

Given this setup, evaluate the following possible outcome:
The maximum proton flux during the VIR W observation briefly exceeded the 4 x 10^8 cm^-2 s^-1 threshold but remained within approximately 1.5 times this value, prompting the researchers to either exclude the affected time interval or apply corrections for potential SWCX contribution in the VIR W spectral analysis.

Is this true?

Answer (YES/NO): NO